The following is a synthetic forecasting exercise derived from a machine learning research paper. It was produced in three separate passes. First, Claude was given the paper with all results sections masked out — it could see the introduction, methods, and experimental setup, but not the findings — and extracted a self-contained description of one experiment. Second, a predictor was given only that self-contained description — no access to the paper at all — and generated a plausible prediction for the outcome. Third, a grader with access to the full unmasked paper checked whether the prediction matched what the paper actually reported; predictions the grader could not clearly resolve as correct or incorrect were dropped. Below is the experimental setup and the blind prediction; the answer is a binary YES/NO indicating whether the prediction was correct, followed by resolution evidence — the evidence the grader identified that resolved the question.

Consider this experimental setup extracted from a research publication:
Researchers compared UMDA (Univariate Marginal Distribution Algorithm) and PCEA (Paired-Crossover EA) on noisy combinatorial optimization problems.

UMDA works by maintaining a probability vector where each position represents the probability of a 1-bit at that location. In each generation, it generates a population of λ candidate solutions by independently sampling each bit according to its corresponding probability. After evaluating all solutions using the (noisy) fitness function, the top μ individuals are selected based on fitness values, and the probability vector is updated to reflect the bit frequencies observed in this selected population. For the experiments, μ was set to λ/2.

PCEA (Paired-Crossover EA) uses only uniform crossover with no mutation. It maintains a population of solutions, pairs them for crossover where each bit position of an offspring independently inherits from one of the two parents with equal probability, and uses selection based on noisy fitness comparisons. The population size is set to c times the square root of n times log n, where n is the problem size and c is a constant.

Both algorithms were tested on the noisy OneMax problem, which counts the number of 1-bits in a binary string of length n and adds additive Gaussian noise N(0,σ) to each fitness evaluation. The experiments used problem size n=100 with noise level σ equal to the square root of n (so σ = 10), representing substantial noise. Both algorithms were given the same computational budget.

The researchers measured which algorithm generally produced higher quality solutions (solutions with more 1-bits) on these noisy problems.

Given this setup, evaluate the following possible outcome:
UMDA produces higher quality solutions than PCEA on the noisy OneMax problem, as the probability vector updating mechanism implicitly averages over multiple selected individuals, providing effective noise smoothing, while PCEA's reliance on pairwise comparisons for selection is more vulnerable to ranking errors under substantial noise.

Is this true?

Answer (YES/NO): NO